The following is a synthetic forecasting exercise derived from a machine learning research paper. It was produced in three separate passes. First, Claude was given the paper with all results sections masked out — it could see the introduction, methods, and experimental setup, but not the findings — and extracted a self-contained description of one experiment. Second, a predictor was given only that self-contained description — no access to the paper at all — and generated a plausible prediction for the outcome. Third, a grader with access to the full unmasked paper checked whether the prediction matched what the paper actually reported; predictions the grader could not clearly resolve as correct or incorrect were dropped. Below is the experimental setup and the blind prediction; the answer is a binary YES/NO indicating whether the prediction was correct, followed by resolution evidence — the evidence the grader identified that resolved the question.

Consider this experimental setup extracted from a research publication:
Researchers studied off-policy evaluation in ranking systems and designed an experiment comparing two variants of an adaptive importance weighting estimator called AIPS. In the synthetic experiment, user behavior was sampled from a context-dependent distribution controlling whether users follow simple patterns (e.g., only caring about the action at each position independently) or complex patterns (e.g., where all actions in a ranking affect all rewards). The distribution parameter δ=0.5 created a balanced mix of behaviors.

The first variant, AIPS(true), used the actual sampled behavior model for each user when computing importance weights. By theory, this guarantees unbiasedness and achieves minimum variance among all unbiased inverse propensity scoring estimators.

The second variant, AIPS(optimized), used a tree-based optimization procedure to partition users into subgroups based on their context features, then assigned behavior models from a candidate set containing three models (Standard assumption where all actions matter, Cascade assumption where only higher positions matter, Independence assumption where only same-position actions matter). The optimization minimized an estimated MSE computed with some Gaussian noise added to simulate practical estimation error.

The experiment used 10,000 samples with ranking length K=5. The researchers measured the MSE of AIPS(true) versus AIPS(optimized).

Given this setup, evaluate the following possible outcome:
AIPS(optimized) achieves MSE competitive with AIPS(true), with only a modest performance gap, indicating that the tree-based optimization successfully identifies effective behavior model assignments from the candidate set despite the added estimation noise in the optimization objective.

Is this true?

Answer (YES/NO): YES